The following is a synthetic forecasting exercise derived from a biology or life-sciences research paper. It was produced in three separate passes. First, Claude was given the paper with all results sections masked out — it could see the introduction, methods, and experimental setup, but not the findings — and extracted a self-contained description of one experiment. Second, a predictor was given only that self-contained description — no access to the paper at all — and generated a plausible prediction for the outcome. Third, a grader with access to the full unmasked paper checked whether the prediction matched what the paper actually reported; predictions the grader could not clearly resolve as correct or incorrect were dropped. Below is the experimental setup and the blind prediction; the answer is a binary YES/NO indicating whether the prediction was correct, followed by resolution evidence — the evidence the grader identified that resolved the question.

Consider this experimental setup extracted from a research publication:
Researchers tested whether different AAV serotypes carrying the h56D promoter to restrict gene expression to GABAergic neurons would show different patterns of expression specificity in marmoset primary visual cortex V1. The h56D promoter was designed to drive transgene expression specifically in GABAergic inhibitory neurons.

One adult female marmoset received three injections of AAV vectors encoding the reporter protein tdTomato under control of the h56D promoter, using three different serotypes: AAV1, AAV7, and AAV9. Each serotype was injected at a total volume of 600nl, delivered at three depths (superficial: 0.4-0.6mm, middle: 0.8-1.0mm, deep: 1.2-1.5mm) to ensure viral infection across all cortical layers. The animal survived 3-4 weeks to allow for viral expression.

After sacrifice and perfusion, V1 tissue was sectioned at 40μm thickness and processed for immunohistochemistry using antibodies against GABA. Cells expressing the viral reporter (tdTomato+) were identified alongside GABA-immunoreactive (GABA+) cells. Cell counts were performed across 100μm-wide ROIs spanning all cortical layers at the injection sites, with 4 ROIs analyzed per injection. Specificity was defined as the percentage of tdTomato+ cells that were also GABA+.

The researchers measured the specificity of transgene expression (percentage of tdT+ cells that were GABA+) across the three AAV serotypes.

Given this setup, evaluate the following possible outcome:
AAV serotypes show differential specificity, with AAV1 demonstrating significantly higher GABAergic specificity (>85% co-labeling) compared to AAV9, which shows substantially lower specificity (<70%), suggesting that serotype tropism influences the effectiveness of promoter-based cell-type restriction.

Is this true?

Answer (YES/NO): NO